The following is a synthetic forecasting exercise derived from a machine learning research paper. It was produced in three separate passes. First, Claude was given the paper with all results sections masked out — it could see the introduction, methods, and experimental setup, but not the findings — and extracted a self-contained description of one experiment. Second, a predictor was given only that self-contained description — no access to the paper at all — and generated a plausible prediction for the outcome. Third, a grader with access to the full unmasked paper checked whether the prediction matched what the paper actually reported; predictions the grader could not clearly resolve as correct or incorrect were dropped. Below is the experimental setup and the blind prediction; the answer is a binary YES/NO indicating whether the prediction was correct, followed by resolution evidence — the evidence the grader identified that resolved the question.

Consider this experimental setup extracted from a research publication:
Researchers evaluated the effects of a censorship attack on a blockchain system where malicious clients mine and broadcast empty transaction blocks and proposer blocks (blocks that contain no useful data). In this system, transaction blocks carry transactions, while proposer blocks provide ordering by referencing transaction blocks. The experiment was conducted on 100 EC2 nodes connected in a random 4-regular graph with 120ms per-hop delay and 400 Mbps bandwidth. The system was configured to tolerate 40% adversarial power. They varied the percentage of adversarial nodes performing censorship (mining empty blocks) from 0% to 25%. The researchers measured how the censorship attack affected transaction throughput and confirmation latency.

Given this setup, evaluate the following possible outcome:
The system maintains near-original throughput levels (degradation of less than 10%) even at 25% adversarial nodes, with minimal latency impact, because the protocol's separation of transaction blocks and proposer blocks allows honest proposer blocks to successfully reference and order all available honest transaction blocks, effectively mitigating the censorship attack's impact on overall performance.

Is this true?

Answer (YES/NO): NO